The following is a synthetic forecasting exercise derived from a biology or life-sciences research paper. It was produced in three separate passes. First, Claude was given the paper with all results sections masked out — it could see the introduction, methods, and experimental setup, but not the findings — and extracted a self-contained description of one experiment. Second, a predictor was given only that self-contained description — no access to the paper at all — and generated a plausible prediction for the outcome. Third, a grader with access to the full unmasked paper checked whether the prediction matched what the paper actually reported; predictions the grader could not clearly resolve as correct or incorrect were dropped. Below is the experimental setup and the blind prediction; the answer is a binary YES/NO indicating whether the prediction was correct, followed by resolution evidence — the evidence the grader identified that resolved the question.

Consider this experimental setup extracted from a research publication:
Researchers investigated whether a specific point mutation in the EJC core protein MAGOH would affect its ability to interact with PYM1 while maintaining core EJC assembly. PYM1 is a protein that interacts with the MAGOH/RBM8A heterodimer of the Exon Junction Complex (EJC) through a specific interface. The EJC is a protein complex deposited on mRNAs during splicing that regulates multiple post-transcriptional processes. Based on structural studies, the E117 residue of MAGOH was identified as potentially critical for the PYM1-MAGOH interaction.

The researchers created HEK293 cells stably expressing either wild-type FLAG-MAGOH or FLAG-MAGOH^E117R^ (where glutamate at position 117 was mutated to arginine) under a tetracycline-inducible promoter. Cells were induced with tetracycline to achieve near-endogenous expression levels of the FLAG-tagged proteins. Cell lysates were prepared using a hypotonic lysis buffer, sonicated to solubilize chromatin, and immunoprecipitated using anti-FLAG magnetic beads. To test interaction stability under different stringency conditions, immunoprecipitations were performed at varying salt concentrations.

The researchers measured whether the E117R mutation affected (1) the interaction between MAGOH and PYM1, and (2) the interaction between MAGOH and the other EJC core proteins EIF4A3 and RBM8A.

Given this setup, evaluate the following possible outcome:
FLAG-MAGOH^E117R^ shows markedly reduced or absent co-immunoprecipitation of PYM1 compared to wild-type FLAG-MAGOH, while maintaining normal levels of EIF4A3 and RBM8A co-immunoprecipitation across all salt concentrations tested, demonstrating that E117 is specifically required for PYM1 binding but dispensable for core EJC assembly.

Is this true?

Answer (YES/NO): YES